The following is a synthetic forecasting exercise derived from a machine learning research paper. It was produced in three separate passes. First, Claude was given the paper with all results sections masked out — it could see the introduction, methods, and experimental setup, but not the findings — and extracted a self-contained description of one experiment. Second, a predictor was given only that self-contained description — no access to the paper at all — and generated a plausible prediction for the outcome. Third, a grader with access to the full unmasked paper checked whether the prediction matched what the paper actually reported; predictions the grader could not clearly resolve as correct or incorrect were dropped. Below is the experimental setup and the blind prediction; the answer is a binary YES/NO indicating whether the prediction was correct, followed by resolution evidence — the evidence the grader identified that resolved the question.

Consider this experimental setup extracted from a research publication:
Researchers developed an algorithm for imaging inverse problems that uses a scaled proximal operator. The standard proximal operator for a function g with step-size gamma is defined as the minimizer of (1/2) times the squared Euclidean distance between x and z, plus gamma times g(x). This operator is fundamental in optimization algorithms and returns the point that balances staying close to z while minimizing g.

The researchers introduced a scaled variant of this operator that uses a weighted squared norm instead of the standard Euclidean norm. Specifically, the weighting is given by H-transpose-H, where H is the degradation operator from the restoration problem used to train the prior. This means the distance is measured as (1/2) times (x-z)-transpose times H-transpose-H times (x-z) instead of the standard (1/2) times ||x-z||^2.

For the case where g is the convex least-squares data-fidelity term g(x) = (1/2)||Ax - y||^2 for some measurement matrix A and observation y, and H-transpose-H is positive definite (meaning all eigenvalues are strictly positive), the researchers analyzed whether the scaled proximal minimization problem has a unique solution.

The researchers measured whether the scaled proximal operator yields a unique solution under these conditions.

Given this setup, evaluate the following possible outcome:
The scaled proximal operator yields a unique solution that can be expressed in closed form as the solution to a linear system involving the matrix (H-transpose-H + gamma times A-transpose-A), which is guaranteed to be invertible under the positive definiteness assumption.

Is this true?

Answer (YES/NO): NO